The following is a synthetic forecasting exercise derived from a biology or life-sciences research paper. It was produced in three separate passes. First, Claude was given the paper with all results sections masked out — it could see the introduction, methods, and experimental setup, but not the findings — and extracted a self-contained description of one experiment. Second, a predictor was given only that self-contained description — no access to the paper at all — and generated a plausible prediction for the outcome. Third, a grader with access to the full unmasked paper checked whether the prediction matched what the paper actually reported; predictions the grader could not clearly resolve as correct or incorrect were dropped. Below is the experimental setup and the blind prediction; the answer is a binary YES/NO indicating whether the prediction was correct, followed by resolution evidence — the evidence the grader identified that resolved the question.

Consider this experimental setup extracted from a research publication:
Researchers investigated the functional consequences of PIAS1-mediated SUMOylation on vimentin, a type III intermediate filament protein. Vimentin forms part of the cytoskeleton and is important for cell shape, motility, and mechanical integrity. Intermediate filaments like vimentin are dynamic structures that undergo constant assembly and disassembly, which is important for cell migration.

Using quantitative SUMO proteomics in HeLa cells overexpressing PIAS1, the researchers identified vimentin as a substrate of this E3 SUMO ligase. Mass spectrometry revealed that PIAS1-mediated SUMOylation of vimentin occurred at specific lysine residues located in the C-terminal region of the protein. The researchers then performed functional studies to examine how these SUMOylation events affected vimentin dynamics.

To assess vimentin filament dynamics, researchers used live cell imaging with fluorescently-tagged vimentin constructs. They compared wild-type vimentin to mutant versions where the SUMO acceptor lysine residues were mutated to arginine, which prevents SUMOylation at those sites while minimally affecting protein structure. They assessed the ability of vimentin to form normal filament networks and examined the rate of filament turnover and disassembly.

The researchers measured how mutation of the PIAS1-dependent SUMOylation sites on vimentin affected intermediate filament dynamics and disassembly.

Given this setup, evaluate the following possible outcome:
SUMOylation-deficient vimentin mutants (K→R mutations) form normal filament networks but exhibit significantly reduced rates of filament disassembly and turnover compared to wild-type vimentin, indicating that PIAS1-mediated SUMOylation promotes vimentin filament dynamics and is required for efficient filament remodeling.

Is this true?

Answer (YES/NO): NO